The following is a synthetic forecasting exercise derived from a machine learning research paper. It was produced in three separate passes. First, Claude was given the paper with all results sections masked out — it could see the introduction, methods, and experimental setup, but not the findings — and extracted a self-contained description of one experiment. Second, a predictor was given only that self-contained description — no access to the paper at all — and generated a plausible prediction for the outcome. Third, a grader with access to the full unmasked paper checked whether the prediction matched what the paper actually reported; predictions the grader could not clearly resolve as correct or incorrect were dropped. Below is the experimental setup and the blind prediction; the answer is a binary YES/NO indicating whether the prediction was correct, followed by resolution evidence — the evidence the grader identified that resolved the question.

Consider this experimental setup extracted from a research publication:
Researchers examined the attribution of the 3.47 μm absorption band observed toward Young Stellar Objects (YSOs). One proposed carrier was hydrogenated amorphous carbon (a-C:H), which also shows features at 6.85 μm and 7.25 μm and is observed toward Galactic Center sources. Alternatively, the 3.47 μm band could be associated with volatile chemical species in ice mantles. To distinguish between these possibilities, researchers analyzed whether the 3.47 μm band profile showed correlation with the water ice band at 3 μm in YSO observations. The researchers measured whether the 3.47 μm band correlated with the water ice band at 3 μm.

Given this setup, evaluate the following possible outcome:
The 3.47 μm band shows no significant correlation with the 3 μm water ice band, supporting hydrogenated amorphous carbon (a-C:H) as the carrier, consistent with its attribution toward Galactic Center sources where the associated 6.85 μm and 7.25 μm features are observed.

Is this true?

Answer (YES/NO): NO